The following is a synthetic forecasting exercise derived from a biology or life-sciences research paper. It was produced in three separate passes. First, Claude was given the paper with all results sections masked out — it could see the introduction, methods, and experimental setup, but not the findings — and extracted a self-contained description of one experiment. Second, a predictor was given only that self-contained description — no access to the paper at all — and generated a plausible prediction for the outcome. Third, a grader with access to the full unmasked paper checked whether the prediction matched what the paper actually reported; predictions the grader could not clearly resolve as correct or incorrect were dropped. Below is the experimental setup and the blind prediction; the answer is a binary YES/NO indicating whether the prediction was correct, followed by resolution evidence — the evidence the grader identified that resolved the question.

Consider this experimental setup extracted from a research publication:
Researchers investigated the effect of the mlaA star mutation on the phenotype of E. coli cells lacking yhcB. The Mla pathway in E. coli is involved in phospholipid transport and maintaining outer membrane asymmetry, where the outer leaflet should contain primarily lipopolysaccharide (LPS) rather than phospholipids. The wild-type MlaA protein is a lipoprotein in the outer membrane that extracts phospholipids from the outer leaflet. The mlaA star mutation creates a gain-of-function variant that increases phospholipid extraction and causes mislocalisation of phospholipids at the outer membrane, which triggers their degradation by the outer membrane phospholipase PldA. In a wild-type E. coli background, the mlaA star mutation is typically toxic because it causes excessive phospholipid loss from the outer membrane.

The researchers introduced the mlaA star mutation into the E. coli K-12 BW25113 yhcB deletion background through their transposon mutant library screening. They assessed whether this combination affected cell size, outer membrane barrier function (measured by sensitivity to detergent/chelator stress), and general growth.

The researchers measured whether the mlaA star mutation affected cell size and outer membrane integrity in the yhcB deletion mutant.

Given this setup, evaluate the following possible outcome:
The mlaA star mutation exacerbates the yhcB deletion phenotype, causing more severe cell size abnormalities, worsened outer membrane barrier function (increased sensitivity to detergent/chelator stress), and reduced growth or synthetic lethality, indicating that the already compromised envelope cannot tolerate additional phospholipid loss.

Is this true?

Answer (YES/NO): NO